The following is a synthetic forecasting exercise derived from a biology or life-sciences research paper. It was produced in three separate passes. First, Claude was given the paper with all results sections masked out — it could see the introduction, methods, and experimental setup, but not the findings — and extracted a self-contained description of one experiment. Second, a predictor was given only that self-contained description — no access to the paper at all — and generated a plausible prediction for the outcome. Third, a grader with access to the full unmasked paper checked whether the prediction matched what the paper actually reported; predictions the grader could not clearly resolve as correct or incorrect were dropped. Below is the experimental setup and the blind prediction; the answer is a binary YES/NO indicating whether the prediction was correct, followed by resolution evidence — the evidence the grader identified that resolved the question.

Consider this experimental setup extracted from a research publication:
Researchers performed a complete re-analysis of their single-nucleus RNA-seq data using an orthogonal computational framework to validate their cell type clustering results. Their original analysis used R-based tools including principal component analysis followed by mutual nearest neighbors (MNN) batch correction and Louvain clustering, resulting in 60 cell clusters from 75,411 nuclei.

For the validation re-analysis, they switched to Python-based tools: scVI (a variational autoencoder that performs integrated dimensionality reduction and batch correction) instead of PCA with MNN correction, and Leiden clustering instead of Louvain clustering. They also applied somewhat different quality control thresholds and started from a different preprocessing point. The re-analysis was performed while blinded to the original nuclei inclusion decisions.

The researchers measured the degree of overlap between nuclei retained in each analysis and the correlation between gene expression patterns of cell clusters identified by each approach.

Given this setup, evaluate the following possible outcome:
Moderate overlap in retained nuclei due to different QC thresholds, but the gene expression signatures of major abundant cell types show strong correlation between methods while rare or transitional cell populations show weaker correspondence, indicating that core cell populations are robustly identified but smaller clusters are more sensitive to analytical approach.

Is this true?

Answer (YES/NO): NO